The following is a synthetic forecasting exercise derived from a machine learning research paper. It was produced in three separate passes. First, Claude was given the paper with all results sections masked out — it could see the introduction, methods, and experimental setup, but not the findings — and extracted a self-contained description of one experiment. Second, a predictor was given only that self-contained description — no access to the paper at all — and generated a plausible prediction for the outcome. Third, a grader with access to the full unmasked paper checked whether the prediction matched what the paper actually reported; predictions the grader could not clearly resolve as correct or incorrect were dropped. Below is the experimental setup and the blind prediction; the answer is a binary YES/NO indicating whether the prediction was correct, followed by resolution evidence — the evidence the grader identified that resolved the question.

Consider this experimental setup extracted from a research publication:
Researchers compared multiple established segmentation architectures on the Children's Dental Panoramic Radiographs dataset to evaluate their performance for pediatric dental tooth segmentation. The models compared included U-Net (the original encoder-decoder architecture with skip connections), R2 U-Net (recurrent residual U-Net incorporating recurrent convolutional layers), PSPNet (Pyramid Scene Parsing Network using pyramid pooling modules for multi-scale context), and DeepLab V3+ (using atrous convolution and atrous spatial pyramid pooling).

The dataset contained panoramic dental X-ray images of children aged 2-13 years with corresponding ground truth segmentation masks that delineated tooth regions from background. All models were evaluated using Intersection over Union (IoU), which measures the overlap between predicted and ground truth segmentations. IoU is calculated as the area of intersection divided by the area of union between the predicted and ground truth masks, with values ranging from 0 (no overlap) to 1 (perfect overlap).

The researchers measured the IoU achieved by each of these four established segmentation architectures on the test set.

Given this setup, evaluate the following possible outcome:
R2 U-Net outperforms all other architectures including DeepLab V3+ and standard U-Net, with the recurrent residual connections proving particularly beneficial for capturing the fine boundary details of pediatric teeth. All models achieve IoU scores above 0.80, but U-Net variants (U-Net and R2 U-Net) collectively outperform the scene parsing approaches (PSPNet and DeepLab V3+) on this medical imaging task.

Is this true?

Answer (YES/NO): NO